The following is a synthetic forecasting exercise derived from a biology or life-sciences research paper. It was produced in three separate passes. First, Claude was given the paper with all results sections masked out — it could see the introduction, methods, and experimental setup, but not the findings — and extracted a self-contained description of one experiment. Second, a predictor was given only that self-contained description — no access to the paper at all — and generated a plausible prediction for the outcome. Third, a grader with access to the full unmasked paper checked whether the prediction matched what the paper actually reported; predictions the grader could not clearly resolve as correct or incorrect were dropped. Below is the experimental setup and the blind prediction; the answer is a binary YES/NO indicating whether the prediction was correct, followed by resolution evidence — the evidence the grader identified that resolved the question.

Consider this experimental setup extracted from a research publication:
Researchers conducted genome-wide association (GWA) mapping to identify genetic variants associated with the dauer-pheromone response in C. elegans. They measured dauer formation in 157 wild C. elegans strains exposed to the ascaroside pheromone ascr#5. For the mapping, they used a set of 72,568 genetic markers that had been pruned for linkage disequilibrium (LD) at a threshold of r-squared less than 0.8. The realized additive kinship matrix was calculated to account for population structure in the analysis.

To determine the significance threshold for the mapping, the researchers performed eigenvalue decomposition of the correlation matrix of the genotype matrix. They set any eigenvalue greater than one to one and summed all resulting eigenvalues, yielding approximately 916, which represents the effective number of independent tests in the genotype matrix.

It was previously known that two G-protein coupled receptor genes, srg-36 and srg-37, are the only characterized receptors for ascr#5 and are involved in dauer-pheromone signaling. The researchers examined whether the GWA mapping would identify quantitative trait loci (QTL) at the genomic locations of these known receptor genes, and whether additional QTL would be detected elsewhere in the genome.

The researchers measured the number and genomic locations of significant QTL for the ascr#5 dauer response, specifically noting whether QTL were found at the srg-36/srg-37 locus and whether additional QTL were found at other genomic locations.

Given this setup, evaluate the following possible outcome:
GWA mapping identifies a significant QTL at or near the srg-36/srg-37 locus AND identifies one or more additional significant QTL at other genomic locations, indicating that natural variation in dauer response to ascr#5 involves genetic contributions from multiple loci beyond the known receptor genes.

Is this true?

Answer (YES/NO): YES